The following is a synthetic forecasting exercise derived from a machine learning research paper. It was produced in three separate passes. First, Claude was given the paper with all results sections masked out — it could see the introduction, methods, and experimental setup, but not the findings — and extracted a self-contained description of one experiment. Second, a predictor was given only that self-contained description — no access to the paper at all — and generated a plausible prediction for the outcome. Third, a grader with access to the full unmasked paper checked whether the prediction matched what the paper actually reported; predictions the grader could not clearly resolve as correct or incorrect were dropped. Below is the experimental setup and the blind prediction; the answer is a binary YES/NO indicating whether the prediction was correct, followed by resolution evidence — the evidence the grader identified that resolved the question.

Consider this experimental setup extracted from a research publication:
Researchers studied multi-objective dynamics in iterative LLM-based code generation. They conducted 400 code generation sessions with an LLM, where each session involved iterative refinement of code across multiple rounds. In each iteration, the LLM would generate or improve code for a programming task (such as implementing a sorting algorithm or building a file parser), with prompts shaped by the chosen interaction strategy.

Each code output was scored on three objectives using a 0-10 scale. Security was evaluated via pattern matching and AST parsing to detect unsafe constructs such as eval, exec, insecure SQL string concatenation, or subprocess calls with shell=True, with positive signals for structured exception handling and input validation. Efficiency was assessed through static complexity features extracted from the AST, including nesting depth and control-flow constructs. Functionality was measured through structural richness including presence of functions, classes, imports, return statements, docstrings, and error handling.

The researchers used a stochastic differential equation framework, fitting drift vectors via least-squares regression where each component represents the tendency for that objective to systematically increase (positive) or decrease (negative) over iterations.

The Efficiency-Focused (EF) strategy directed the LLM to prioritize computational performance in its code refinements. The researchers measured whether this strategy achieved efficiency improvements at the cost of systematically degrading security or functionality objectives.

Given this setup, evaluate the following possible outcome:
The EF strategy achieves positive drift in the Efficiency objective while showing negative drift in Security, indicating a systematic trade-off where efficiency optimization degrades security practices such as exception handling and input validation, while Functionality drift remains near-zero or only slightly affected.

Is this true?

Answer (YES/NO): NO